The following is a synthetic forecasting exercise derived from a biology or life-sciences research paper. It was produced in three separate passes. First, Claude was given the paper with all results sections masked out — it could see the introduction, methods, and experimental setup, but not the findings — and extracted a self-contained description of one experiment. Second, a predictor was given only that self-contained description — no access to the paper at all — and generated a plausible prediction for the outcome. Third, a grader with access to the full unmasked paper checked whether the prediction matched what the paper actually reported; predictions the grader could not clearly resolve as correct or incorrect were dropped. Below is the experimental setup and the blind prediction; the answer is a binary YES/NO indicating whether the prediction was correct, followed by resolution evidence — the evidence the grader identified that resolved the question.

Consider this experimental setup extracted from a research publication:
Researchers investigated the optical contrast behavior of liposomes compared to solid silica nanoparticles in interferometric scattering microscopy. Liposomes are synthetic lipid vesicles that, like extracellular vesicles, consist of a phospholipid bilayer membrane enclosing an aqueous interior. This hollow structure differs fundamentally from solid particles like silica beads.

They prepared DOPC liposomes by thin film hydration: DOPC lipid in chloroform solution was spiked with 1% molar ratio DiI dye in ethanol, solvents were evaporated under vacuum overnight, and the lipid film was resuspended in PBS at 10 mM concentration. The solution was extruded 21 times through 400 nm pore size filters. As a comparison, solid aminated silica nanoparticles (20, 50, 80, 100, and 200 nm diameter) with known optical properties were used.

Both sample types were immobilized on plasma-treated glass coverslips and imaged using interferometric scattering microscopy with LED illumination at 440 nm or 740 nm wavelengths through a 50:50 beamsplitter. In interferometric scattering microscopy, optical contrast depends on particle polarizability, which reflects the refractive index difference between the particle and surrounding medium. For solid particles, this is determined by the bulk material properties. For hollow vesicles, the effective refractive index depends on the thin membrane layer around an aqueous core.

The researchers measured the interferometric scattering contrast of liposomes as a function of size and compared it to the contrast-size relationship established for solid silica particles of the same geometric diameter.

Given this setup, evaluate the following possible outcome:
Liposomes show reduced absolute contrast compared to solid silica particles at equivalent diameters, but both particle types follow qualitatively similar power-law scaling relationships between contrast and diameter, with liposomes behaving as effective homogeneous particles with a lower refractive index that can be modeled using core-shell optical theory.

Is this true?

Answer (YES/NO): NO